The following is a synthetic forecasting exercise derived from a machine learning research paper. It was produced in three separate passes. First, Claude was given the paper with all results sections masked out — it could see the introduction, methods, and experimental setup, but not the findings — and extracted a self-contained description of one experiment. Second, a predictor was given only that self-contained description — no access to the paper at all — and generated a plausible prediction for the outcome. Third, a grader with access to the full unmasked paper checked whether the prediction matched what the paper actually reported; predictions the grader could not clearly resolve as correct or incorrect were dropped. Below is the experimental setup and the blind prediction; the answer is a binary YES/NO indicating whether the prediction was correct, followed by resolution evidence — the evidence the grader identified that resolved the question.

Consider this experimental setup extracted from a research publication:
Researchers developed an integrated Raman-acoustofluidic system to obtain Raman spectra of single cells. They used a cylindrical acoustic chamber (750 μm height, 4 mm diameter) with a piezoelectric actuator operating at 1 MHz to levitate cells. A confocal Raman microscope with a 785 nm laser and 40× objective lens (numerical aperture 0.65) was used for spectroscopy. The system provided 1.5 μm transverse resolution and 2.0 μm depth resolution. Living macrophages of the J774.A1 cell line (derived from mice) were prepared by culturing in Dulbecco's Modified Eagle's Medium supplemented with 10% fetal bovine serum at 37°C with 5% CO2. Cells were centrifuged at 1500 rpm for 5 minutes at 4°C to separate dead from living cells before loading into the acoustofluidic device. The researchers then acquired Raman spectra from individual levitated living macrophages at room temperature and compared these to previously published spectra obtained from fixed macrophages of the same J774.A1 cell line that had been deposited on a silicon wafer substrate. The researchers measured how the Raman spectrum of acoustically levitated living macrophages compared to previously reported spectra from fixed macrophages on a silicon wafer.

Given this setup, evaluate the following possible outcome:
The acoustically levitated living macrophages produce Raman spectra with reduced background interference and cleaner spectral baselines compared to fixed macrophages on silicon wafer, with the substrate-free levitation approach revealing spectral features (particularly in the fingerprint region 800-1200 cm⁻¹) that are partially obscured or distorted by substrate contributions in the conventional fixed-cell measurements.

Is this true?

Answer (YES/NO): NO